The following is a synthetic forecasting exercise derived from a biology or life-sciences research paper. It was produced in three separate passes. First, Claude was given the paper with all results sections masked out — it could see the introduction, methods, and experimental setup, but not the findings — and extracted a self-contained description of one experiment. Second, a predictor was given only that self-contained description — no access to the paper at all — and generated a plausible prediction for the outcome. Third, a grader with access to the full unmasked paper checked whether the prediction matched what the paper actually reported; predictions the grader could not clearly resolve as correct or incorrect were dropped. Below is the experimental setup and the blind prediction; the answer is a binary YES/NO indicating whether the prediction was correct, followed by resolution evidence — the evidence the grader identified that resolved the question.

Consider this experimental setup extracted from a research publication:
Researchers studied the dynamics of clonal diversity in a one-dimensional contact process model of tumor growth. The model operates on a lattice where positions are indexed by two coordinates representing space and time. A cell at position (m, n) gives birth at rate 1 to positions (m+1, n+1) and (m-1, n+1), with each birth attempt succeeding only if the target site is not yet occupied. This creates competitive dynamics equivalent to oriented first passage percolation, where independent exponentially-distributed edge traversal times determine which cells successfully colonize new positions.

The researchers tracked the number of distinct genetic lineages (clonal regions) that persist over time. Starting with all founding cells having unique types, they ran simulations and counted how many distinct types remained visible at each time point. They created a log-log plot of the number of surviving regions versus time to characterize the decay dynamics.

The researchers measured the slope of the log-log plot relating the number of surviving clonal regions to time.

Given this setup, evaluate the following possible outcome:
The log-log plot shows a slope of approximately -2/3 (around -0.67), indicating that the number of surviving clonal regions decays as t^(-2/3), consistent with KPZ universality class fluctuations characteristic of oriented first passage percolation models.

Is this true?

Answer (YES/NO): YES